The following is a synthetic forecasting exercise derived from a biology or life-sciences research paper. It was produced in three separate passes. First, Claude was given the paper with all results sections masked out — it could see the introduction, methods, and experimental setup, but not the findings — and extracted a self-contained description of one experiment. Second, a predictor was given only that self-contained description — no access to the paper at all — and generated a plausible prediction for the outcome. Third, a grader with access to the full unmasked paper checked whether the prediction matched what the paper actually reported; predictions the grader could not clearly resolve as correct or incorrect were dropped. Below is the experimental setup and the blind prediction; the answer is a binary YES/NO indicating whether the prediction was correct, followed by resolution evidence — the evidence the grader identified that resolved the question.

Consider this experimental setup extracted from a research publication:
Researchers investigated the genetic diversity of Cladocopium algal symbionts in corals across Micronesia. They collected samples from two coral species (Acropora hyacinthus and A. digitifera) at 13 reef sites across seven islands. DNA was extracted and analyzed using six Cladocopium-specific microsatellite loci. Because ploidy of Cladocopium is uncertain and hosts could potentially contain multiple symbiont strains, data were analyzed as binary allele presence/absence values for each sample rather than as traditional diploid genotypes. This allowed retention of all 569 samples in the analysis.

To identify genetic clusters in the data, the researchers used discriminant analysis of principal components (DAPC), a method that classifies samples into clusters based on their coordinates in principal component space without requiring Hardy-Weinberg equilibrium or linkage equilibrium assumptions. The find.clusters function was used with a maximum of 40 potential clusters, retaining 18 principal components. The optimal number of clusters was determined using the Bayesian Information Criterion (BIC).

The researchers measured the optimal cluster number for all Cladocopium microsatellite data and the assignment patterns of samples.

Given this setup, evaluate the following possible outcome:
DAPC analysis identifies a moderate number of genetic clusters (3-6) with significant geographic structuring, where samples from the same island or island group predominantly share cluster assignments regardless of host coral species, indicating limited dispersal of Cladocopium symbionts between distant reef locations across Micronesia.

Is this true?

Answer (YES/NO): NO